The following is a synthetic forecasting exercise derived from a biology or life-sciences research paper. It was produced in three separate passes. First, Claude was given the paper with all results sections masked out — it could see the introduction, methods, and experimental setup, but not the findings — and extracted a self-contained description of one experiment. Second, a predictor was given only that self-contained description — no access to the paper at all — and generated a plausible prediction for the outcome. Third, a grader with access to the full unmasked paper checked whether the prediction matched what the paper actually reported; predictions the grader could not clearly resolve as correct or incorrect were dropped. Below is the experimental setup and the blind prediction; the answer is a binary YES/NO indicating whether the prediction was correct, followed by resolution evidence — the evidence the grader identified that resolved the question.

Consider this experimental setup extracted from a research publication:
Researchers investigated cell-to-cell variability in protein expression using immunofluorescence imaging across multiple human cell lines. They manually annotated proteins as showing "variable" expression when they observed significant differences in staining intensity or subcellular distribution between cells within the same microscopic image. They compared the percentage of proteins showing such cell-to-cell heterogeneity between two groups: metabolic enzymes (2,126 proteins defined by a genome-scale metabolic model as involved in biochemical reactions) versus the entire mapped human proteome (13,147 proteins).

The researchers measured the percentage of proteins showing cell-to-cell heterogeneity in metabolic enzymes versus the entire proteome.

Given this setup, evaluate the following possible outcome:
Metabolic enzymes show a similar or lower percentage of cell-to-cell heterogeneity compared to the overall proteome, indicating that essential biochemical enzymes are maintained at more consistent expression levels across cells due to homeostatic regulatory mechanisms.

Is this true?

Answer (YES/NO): NO